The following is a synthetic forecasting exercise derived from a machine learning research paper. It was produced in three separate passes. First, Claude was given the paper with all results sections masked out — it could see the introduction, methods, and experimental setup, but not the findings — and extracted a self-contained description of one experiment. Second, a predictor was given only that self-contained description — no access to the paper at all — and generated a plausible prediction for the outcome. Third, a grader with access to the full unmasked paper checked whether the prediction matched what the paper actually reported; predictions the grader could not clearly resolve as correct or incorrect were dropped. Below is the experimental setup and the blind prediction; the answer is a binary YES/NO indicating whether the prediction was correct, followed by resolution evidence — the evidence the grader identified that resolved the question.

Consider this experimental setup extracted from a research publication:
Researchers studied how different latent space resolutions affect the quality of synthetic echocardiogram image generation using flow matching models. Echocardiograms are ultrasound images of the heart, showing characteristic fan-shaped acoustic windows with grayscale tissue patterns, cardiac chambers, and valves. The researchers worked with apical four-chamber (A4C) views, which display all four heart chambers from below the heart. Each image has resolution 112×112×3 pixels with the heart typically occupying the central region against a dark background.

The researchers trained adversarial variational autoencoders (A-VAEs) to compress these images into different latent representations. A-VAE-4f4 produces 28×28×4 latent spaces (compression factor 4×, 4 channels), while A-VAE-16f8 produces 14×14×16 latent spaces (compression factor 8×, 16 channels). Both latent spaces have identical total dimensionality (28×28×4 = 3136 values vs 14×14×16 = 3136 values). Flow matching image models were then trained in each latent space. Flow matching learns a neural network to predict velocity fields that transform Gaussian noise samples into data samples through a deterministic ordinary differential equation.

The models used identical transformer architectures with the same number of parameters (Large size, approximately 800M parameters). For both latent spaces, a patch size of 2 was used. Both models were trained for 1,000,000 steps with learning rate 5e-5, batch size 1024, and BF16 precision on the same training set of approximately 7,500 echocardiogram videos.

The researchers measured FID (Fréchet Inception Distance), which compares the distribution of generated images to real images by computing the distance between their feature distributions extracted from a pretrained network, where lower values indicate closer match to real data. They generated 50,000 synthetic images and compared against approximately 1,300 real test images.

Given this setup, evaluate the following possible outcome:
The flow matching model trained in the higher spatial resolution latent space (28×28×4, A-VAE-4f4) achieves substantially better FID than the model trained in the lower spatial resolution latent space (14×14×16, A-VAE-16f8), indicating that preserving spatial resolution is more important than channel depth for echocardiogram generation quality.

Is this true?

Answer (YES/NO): YES